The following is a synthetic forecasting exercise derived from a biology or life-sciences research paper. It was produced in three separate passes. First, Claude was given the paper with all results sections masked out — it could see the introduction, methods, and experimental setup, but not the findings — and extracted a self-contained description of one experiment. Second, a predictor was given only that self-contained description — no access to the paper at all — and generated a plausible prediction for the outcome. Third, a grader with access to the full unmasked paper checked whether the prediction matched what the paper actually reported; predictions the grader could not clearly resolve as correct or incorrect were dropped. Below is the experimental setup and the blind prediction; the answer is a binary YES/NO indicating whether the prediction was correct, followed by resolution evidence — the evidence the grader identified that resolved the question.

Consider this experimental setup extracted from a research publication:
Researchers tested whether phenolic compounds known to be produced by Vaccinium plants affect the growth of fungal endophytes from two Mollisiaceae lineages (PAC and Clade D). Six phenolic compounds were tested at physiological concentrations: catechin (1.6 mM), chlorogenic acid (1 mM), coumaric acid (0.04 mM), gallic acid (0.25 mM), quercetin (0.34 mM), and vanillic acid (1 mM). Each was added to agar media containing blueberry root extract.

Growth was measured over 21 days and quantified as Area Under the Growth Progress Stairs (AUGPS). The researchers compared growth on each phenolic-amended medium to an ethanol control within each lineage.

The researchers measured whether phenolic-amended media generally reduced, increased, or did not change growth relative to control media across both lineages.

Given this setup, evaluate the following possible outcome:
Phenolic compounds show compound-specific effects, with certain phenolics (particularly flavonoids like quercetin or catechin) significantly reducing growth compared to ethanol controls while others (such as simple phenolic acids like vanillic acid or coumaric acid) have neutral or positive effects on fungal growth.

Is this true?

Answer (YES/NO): NO